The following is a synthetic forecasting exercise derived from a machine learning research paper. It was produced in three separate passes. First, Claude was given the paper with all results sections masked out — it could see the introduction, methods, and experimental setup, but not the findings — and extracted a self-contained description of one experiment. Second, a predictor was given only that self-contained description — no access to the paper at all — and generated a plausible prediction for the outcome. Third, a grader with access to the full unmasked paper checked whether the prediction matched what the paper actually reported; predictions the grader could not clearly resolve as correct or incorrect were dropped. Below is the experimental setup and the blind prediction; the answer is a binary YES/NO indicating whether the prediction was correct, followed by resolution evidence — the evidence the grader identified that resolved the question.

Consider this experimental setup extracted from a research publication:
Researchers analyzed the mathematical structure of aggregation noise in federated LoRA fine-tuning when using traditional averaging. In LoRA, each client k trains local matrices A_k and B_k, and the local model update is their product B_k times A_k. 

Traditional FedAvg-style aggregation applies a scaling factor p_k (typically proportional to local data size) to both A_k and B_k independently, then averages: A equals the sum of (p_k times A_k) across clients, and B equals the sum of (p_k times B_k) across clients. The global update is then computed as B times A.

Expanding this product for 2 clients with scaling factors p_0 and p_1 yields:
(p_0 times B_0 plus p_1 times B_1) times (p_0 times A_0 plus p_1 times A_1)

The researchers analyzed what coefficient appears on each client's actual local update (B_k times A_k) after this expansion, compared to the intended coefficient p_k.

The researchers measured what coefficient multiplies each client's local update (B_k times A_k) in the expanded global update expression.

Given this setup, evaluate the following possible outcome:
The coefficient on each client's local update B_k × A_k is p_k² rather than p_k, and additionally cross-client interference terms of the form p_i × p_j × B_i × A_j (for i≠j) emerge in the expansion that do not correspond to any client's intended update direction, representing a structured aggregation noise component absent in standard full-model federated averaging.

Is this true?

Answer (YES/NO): YES